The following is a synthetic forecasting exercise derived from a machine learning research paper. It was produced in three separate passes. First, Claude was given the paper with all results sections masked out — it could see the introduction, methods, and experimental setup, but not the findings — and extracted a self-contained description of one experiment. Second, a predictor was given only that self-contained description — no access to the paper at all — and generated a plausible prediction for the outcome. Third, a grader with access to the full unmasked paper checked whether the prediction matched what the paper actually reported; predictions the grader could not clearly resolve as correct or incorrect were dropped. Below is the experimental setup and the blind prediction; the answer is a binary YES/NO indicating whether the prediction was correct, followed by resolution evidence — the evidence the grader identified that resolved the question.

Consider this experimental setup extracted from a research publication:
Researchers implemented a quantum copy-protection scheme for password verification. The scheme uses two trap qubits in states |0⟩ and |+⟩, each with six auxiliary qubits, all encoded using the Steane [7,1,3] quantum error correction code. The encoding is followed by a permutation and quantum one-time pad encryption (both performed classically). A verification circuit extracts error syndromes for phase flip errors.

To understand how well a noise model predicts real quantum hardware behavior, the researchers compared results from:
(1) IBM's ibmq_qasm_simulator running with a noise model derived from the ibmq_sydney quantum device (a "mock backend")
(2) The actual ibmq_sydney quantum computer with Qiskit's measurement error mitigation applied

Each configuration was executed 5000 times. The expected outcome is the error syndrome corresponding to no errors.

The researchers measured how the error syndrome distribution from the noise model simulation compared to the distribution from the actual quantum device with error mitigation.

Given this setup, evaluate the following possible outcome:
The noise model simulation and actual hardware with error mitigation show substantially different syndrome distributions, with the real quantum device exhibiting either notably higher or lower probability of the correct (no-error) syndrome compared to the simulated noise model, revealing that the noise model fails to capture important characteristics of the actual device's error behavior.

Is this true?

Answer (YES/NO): YES